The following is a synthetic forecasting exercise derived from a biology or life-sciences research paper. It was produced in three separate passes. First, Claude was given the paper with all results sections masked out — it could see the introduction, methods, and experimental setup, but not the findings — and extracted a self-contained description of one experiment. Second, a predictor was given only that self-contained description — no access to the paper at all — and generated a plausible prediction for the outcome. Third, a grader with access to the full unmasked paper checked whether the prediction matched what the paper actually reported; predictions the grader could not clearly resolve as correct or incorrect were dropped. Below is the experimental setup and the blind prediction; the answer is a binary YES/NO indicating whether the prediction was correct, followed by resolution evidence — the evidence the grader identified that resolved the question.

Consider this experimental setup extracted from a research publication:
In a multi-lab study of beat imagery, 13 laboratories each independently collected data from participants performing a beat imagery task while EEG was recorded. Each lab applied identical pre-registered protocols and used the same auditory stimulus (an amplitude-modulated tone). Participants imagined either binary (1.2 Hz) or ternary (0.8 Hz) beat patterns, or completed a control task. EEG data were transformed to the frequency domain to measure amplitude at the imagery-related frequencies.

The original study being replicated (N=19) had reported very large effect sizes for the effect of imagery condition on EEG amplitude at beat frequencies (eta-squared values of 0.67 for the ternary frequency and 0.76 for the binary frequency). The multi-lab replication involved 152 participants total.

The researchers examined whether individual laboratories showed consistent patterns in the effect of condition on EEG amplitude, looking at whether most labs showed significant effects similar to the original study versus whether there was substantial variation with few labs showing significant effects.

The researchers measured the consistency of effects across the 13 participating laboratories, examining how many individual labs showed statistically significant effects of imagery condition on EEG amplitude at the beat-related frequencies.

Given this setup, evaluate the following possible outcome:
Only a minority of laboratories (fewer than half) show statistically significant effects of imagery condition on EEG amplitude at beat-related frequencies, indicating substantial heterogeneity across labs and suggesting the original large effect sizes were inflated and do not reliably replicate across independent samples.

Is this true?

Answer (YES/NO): NO